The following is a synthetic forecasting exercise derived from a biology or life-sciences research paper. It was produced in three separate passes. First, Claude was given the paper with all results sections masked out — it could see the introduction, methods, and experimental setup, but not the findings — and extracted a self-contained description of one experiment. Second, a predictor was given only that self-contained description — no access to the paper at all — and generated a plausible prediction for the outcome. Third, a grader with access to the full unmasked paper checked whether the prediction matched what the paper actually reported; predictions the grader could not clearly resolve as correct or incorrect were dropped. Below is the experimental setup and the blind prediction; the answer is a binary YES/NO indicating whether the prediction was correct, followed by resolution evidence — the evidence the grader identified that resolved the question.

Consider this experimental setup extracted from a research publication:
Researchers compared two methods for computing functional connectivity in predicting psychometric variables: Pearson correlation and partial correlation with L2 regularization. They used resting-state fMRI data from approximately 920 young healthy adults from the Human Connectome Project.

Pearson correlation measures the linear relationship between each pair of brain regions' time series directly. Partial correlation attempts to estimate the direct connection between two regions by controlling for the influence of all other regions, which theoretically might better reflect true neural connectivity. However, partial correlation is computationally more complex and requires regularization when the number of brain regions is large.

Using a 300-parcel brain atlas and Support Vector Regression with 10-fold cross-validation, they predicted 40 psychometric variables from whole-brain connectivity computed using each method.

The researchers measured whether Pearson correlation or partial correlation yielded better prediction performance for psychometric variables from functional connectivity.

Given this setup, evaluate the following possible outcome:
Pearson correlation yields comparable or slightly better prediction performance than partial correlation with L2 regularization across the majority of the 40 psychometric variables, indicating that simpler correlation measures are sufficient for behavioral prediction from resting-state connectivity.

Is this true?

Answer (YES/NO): YES